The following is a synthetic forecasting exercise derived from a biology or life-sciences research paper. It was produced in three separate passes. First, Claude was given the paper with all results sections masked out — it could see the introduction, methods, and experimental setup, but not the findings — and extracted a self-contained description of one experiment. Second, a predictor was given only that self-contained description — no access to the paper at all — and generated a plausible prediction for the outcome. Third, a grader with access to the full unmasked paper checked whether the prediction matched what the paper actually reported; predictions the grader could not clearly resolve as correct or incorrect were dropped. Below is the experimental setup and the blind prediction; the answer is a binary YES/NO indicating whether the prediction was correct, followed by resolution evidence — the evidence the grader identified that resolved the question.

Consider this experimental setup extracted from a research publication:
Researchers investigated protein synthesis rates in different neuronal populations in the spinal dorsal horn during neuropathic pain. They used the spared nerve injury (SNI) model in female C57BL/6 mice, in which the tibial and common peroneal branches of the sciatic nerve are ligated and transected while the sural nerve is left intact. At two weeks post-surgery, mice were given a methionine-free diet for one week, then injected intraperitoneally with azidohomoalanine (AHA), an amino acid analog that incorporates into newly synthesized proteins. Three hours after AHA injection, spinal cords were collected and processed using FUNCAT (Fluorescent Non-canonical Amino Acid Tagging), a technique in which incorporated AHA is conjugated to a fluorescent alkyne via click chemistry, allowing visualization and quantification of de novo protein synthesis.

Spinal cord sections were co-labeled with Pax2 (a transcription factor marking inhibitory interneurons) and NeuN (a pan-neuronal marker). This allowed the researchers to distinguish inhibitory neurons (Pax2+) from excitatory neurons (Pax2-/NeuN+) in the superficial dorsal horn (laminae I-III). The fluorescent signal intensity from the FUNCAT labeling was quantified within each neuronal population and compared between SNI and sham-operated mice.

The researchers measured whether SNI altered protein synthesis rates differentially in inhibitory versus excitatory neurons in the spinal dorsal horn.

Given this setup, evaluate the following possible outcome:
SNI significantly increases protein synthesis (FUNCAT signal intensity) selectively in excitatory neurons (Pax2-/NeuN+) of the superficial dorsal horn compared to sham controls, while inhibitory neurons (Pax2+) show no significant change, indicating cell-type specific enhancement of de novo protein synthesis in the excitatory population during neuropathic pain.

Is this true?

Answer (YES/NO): NO